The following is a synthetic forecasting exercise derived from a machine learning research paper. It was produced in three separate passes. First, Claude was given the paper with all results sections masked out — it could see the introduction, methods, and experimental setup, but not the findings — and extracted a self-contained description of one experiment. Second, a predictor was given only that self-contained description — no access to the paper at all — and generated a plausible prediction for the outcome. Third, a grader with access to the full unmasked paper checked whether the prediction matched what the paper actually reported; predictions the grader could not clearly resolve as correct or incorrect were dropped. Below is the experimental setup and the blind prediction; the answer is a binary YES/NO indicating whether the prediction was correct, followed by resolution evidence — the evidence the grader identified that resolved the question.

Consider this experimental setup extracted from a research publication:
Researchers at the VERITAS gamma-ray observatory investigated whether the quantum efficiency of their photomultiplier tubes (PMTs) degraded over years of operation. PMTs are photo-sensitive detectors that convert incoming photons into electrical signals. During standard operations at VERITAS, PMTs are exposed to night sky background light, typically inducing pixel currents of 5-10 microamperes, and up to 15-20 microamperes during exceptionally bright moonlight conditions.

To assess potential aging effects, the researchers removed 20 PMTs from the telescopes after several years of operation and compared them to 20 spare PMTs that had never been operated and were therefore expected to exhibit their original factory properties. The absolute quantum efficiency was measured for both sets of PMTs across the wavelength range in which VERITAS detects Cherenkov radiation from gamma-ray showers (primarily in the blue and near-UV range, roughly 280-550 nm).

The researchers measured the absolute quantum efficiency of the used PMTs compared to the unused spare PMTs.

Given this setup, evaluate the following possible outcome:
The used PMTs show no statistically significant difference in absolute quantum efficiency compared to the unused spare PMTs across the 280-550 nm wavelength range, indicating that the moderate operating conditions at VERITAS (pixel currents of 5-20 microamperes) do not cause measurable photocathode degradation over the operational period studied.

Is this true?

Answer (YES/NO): YES